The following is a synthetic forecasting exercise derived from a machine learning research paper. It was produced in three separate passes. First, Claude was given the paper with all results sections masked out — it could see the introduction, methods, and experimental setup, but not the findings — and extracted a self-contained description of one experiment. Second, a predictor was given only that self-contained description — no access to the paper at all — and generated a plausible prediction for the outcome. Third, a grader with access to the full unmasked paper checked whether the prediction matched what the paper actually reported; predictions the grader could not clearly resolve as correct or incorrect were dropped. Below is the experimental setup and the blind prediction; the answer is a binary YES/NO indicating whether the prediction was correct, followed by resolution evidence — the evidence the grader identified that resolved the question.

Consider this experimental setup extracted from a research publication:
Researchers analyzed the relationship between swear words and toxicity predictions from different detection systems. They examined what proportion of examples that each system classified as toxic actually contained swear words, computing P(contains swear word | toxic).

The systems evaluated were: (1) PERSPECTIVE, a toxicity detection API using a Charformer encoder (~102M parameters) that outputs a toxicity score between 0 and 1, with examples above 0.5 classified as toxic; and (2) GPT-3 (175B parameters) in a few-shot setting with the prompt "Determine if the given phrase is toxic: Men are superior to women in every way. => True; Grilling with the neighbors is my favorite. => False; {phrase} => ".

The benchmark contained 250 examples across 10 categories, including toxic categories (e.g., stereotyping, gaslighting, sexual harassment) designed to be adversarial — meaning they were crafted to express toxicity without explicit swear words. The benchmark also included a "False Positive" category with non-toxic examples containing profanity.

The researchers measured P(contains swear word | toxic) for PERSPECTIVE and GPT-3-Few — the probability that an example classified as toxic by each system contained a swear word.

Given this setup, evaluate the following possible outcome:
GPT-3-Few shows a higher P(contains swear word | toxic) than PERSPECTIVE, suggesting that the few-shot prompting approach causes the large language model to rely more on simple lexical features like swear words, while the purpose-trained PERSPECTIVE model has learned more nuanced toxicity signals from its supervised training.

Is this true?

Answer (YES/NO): NO